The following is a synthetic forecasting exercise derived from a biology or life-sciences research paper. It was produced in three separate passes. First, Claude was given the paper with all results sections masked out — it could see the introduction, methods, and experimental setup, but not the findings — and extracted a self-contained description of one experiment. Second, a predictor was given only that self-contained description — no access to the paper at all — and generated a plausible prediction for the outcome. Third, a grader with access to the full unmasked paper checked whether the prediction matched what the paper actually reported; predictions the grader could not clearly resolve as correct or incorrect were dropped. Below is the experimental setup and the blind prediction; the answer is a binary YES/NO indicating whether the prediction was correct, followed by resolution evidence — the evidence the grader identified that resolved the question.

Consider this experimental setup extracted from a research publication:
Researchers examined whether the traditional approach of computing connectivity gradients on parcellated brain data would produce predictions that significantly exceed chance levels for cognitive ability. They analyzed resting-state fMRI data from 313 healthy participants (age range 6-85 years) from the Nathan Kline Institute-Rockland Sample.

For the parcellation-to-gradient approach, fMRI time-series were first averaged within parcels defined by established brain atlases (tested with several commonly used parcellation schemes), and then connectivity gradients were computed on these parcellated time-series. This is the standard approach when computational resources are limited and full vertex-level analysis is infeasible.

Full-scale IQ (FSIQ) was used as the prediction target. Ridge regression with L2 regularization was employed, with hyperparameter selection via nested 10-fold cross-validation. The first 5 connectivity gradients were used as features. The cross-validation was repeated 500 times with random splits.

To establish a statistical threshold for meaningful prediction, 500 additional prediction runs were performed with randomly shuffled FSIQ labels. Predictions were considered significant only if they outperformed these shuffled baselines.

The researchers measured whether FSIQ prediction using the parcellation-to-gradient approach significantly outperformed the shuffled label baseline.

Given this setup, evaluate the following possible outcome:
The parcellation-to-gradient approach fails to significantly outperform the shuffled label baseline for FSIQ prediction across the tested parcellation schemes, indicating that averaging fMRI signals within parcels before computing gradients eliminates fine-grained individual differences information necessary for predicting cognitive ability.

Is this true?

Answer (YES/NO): NO